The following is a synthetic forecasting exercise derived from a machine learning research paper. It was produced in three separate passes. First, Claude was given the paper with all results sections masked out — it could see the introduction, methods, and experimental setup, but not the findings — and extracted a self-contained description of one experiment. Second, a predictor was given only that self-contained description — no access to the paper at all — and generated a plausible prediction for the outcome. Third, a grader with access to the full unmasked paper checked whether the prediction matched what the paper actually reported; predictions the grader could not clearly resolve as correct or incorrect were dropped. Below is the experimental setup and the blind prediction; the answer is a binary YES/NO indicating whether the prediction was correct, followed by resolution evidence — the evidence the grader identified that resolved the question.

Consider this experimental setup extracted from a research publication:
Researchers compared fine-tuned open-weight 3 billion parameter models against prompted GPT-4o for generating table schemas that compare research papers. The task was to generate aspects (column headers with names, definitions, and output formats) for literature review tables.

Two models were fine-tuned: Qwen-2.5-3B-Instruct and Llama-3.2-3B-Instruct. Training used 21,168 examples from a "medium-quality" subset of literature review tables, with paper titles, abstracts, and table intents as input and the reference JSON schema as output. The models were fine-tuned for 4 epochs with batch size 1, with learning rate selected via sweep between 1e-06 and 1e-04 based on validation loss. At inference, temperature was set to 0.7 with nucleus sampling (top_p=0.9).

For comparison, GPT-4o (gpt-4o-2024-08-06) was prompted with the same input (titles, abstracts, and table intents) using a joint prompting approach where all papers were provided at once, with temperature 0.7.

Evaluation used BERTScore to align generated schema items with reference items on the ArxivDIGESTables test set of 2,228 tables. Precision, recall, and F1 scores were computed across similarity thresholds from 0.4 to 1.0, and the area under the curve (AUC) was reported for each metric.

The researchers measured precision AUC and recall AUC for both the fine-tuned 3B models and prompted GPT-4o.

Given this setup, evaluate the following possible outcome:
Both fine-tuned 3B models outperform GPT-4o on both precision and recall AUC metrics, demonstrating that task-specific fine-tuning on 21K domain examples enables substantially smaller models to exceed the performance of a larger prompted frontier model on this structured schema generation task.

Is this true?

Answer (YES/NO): NO